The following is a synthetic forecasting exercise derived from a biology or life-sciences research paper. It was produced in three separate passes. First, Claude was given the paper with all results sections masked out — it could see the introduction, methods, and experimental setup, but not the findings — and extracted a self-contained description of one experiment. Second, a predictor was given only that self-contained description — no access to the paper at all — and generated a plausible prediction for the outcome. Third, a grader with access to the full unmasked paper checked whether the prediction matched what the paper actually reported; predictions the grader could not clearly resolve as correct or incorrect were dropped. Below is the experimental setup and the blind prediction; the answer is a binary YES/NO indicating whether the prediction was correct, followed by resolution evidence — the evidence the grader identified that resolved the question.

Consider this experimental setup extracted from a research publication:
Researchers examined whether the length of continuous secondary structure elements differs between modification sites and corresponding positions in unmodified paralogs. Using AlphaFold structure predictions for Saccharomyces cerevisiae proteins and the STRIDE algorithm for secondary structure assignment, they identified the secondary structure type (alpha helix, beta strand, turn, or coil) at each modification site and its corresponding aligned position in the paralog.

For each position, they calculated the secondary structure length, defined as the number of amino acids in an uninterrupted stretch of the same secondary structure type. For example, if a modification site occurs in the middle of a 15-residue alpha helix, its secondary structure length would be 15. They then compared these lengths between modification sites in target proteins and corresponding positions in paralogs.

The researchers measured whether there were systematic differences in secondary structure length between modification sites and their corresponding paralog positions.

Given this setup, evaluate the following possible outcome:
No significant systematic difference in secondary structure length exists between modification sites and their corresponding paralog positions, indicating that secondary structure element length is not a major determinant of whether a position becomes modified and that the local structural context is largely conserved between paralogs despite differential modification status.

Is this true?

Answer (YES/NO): YES